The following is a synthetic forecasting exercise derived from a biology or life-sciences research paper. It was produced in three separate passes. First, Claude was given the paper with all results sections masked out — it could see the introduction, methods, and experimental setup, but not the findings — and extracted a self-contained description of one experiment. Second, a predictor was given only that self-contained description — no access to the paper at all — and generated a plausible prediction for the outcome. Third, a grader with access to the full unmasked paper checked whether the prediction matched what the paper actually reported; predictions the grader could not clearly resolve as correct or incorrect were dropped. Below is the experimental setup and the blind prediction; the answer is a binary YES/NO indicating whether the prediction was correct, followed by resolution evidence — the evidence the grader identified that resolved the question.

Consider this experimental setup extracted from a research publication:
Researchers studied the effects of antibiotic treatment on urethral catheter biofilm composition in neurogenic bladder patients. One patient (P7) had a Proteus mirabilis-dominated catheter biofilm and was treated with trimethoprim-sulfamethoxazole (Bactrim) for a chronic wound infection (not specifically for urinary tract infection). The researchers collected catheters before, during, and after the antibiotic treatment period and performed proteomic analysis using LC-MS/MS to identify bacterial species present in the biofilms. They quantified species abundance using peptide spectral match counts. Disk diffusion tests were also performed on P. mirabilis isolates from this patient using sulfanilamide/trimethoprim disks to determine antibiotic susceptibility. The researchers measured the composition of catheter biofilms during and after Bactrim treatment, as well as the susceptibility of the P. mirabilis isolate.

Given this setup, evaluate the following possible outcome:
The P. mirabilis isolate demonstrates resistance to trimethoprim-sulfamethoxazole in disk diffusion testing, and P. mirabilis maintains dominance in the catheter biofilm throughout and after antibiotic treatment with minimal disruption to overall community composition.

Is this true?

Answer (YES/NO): NO